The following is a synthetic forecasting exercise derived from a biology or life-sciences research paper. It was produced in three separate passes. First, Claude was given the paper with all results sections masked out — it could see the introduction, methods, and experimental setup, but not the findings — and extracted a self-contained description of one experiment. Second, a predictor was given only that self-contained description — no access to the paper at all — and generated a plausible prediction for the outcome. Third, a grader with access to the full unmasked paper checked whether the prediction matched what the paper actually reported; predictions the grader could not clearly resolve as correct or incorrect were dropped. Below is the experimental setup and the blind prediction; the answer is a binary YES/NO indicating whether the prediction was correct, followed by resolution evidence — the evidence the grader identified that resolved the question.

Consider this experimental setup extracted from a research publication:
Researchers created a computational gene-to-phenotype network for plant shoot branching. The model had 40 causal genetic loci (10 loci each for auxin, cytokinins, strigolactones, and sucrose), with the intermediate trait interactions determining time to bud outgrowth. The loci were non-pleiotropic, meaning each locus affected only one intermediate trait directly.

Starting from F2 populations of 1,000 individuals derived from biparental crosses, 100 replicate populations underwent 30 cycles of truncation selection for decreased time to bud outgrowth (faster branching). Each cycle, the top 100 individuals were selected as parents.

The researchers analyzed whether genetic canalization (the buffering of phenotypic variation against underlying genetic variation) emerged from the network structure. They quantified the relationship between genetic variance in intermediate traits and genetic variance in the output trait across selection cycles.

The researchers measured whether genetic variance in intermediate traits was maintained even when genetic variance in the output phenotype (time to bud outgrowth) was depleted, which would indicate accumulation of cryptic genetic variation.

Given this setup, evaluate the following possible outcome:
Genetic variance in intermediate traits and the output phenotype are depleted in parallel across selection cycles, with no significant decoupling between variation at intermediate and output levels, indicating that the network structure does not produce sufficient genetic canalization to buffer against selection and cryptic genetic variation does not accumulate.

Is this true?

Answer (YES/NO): NO